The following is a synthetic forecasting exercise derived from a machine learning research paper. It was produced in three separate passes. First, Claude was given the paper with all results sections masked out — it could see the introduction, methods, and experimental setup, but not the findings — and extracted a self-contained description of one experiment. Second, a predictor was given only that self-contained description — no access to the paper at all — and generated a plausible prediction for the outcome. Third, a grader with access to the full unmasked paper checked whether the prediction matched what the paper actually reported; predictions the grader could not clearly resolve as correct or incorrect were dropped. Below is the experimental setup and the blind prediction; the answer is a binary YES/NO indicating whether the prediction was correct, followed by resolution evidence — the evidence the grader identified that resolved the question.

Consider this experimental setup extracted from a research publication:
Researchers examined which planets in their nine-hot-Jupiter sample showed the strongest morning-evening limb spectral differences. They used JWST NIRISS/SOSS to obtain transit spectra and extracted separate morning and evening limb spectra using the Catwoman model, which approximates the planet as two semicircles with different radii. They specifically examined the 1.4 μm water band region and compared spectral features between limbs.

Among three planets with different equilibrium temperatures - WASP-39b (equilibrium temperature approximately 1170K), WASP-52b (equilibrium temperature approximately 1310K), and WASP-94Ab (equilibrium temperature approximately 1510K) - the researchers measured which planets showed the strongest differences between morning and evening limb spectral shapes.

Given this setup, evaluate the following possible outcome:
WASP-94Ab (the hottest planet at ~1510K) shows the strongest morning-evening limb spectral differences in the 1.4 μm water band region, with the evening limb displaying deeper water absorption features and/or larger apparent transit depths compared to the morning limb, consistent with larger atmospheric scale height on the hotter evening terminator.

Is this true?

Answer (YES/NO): NO